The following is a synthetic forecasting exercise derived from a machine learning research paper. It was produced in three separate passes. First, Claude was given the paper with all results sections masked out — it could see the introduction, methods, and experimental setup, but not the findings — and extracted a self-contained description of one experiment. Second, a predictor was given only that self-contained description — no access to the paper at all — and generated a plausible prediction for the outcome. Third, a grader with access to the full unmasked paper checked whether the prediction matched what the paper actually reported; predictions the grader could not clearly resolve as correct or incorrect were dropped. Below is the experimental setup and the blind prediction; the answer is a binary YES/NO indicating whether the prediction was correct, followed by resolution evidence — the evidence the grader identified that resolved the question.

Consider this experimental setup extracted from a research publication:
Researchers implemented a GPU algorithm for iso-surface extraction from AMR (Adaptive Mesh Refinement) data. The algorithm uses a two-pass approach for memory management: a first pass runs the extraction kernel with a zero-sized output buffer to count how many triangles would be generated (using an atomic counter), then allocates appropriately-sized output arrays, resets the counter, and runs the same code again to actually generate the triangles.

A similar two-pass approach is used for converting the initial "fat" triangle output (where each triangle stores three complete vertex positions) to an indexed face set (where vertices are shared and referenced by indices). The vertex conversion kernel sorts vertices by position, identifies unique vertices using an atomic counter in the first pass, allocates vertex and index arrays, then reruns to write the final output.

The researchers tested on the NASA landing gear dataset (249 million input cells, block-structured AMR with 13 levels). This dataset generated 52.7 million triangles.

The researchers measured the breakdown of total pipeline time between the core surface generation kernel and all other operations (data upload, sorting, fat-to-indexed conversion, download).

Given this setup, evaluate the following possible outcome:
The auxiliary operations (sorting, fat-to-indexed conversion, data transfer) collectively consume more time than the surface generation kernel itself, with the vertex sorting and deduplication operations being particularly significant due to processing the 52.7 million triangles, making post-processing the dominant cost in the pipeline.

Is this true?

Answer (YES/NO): YES